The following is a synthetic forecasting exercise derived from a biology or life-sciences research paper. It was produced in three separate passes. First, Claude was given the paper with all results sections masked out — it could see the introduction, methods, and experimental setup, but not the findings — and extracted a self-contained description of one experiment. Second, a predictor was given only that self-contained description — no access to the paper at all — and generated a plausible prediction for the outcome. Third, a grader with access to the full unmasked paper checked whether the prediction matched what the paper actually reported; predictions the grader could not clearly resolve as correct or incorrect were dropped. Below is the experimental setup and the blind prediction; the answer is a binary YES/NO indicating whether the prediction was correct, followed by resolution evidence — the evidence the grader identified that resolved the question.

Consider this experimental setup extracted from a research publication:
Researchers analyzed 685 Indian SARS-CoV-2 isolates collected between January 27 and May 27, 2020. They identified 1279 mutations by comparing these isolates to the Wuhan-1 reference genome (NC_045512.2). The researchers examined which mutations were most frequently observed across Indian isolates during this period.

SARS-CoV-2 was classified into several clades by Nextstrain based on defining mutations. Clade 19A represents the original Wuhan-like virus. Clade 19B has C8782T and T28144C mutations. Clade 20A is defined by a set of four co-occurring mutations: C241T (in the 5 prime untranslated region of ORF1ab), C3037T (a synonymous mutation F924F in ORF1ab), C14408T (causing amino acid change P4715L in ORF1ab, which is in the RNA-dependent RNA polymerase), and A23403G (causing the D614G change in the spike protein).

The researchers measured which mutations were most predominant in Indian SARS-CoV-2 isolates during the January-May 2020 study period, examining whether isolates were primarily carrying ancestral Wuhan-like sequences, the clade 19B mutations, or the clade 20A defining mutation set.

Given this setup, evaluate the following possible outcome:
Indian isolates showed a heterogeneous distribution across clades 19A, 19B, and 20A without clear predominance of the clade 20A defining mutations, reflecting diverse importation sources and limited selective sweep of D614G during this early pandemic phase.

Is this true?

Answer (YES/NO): NO